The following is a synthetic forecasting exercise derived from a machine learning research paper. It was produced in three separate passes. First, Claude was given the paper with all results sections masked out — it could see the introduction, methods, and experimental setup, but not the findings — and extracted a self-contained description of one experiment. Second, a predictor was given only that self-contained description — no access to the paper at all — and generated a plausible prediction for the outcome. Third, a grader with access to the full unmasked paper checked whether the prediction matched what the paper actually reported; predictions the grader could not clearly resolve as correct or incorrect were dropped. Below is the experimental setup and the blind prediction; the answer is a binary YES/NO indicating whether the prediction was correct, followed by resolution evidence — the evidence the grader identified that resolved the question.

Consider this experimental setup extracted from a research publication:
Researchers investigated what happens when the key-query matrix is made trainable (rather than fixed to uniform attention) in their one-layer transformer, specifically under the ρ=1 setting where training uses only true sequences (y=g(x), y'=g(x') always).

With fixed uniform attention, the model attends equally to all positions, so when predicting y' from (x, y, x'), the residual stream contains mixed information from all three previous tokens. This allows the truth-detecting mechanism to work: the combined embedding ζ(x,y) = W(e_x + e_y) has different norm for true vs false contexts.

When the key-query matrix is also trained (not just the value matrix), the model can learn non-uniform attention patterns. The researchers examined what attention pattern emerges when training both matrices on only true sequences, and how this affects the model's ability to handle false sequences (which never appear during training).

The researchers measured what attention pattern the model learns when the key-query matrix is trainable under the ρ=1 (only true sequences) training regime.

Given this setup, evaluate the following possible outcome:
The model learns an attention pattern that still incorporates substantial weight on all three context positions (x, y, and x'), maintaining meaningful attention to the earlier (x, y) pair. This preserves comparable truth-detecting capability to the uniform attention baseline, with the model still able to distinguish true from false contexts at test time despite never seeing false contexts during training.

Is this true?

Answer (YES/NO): NO